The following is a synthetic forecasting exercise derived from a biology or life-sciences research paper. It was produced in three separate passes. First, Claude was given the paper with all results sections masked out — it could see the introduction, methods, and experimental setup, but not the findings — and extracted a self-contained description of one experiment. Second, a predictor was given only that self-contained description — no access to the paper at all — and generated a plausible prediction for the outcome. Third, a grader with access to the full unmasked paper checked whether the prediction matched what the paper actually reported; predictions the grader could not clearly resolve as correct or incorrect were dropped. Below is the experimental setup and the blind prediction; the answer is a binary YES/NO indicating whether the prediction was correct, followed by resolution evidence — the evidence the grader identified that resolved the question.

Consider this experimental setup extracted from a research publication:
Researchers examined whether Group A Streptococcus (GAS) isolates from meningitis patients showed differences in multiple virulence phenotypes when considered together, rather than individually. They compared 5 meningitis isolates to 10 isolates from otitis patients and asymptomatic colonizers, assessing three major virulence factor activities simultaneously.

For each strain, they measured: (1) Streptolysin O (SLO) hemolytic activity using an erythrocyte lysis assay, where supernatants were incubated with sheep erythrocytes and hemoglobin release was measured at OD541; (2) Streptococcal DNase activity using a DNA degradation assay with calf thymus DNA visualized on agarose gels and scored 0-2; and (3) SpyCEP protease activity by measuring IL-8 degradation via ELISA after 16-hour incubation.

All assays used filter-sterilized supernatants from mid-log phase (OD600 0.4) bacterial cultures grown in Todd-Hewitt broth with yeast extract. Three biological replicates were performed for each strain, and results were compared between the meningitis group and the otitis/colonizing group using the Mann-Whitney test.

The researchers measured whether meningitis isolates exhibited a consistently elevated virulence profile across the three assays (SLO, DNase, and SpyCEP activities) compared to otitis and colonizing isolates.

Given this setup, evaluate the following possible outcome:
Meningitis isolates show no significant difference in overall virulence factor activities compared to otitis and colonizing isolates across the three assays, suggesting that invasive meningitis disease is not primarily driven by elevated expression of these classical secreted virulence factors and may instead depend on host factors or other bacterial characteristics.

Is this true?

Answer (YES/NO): YES